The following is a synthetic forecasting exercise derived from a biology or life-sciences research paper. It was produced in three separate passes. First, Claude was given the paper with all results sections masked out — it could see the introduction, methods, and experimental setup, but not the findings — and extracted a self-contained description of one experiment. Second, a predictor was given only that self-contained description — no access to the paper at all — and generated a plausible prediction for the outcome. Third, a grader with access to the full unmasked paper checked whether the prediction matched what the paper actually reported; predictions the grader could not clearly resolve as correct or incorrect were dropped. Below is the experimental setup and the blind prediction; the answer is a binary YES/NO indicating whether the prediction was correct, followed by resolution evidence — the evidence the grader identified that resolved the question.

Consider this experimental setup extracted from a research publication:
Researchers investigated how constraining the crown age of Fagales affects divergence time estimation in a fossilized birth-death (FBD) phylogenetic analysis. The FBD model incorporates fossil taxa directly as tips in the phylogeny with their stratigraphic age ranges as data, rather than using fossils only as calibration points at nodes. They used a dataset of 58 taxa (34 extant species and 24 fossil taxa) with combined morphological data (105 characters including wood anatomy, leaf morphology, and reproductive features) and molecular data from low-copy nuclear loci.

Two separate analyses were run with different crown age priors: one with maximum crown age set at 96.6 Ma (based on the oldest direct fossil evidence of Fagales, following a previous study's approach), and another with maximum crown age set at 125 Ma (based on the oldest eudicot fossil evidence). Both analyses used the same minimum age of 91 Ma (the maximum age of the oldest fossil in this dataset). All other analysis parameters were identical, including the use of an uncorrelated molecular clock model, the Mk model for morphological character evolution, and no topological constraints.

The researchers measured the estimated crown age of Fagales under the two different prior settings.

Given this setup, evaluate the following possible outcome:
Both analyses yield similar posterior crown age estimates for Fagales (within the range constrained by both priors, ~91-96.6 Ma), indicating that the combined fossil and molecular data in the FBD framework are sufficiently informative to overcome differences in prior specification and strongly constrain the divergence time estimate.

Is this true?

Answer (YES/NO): NO